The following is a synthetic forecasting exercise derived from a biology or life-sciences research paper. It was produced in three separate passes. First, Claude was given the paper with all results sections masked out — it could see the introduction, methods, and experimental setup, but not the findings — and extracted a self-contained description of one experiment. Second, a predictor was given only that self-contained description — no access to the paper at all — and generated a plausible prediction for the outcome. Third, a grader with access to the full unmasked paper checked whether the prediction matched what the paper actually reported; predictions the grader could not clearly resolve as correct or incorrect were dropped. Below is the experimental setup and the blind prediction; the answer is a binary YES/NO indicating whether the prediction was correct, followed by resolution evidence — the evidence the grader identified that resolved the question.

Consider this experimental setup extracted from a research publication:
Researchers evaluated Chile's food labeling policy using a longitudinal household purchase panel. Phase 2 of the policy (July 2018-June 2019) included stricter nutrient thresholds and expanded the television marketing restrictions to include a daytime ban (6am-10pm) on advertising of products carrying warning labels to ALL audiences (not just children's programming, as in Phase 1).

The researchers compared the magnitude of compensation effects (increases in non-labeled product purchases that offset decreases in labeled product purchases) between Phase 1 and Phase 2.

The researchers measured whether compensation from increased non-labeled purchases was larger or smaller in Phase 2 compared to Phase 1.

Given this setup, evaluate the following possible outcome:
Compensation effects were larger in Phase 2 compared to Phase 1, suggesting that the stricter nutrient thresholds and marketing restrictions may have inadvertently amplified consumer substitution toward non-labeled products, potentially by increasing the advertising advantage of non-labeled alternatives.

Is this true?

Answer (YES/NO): YES